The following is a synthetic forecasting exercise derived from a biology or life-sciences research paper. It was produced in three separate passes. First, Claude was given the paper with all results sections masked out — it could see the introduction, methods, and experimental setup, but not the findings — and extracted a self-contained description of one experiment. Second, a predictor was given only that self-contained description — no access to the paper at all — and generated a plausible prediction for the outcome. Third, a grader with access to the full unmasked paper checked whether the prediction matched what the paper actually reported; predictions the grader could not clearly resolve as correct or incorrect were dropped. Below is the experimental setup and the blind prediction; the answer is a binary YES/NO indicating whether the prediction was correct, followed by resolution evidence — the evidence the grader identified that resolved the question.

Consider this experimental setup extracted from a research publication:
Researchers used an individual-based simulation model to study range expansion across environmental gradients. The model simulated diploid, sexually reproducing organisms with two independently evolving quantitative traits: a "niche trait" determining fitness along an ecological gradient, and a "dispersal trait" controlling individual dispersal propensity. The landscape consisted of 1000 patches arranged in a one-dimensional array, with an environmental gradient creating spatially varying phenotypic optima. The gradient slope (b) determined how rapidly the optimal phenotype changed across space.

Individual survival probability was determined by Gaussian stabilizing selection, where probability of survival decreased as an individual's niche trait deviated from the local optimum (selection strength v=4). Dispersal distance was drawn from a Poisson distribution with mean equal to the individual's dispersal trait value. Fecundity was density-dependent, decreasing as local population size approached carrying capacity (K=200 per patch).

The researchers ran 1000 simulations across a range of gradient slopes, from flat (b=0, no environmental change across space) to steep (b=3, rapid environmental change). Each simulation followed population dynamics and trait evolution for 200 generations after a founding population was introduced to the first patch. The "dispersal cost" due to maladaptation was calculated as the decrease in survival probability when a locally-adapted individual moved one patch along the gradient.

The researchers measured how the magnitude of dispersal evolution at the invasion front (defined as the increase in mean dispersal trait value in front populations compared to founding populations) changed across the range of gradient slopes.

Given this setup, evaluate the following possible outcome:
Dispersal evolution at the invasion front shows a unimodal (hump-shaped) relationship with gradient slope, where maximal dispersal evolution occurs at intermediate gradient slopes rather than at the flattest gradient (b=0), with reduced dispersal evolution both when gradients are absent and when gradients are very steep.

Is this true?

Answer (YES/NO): NO